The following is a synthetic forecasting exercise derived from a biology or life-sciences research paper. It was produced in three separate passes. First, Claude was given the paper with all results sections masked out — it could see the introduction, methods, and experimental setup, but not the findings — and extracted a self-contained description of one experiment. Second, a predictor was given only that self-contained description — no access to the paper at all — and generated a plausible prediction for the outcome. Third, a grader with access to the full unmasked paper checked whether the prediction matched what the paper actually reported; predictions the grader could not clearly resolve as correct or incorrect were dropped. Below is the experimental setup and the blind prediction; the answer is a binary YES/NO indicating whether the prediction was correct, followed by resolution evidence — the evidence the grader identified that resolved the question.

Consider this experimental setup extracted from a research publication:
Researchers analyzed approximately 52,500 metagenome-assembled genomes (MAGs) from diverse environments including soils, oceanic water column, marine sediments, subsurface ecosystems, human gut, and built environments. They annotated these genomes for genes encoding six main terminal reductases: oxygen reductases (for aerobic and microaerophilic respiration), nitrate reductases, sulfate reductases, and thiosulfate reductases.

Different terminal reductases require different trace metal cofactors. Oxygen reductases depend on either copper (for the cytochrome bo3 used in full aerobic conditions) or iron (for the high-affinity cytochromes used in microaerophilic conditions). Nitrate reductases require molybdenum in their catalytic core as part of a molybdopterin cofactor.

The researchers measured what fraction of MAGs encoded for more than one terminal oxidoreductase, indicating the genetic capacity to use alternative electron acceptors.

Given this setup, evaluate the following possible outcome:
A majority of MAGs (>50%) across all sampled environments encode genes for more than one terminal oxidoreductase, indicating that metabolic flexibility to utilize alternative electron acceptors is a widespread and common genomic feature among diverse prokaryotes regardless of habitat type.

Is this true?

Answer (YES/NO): YES